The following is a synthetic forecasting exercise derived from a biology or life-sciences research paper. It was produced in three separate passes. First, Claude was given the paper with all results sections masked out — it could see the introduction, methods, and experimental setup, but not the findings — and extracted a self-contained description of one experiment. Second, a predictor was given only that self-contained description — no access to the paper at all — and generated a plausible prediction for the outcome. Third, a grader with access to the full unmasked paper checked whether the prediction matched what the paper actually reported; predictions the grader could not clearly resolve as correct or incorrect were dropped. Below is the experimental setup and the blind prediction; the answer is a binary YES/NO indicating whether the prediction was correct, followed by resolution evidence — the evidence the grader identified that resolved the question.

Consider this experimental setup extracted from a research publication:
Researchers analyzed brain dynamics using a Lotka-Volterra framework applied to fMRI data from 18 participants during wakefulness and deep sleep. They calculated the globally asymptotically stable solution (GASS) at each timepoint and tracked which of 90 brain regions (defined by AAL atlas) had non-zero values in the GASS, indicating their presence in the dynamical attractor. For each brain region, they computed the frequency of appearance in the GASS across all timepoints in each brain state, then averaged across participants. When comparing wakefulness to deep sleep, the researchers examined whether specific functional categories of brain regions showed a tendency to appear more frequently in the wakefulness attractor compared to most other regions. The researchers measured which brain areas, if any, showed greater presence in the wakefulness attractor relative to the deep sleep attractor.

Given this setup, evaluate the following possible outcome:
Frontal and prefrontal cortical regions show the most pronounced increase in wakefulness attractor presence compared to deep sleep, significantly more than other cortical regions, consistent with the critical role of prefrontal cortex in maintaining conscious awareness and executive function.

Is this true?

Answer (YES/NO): NO